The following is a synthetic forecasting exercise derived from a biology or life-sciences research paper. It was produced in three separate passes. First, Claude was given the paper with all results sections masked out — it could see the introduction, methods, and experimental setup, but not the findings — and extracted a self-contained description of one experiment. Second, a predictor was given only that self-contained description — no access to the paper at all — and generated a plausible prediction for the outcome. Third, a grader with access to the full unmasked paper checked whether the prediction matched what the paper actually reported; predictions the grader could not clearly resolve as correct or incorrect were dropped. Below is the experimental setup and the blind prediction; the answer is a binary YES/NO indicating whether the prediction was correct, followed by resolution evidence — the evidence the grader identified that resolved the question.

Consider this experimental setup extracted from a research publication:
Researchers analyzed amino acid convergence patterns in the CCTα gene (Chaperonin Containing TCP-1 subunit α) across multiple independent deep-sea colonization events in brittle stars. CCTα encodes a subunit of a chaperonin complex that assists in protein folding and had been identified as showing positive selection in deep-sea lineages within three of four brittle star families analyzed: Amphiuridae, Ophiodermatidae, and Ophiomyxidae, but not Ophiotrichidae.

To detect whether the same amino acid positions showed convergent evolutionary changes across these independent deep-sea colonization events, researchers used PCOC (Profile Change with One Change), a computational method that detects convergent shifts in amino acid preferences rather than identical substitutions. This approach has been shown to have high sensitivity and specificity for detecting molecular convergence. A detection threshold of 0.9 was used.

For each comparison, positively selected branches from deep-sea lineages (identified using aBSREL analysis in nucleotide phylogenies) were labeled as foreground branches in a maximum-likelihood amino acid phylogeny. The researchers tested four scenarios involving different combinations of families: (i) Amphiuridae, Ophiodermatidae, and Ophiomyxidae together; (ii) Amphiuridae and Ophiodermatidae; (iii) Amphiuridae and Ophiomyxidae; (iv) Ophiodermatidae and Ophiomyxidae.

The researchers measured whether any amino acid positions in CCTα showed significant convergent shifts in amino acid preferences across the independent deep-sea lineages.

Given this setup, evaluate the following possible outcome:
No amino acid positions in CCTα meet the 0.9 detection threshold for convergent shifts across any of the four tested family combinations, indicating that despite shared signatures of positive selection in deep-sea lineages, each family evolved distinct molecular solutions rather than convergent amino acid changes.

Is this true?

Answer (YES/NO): YES